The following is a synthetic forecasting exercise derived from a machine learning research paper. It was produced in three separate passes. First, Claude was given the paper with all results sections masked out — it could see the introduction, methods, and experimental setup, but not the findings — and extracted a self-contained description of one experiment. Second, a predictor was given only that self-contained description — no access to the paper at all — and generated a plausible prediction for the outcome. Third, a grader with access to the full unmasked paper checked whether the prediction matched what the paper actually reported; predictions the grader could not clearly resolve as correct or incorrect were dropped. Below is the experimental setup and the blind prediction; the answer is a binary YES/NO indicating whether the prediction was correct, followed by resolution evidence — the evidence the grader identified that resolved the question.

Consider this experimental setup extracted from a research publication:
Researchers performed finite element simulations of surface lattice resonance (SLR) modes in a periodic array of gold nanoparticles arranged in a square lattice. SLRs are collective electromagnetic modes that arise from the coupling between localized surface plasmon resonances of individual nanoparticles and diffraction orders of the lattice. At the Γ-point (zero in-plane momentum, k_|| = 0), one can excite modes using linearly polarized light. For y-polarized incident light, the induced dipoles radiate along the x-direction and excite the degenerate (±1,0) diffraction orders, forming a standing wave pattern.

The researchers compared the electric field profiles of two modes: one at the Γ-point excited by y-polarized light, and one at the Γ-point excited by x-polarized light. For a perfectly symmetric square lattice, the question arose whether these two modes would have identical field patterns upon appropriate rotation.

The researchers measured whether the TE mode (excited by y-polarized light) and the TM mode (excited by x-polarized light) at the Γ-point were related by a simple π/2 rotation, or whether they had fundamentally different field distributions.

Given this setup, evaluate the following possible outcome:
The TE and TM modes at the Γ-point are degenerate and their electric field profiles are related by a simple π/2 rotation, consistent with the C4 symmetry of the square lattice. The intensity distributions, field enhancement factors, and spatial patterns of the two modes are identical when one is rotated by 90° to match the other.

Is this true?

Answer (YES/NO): YES